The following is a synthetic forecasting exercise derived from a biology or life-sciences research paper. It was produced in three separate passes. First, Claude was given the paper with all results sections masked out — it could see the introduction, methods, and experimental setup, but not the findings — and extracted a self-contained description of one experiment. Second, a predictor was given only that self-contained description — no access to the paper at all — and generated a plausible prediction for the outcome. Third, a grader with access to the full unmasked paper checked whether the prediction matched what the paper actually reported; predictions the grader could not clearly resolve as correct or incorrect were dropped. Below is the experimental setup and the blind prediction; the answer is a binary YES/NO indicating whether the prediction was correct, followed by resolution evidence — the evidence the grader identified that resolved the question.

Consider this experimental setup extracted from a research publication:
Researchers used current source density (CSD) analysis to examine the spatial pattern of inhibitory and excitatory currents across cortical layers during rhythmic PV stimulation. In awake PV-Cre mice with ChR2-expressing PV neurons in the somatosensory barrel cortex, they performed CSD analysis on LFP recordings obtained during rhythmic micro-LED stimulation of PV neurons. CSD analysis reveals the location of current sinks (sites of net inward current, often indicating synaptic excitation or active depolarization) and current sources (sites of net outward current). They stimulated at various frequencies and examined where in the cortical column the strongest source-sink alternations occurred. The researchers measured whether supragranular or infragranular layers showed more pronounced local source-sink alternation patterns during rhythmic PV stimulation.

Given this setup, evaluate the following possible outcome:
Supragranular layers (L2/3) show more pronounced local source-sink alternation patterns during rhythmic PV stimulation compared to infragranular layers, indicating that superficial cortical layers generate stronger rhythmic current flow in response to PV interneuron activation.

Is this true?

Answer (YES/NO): YES